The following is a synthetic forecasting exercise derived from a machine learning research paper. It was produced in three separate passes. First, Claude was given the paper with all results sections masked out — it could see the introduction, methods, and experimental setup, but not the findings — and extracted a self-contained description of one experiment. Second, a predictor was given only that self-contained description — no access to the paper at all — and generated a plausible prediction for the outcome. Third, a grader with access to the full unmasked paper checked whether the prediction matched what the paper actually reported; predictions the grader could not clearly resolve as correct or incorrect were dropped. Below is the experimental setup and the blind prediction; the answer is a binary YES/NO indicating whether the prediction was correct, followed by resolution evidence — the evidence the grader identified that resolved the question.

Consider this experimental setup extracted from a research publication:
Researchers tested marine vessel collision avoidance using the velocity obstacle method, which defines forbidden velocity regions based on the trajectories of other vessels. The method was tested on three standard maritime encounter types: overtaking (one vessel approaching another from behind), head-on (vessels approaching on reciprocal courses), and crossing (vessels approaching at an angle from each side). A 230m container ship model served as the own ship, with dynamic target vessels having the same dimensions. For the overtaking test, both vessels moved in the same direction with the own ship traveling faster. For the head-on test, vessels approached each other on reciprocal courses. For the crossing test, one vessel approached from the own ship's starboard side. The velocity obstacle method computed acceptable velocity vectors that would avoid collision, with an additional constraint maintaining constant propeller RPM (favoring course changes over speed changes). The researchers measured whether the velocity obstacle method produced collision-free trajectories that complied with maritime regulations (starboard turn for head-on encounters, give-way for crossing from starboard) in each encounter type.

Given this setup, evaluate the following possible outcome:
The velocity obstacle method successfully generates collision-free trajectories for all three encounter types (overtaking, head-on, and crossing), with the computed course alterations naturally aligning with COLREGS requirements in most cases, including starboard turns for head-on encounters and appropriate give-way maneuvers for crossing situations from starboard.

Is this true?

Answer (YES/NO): NO